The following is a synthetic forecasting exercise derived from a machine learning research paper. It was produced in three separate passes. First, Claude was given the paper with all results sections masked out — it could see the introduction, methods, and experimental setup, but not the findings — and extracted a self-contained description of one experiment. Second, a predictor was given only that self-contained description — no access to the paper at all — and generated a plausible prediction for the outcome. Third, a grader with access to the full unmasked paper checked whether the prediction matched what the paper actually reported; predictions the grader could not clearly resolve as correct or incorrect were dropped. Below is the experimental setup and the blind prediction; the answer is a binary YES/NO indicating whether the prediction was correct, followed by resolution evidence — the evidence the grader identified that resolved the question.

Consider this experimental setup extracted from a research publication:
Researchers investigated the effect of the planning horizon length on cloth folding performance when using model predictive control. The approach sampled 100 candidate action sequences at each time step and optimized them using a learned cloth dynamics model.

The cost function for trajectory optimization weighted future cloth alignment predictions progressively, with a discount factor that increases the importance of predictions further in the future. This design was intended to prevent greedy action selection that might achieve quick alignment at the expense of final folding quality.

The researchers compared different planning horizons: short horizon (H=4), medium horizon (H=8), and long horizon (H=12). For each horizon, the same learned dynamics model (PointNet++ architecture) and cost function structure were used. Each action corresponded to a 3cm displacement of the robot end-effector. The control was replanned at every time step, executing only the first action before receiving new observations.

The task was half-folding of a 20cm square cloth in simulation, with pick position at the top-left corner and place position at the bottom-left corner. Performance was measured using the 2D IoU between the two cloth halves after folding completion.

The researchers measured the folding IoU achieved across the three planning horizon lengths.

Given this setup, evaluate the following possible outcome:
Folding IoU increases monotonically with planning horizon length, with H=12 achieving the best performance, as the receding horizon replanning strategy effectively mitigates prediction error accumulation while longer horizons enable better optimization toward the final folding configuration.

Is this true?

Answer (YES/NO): YES